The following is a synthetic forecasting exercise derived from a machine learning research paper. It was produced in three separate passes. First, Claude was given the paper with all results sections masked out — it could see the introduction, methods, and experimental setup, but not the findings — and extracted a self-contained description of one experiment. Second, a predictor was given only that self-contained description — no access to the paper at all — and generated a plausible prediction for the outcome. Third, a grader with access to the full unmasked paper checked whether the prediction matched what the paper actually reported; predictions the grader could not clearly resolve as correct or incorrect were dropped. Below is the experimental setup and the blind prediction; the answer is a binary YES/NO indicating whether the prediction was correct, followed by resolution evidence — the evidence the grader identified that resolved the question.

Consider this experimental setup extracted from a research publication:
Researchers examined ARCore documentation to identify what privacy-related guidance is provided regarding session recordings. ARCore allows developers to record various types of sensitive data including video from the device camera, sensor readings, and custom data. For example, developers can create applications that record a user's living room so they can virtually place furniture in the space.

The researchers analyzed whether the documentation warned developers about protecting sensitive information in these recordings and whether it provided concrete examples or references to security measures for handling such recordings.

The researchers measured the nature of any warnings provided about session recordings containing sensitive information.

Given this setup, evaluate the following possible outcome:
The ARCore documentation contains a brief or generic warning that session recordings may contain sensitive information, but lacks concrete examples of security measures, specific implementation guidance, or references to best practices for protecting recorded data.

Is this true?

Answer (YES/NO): YES